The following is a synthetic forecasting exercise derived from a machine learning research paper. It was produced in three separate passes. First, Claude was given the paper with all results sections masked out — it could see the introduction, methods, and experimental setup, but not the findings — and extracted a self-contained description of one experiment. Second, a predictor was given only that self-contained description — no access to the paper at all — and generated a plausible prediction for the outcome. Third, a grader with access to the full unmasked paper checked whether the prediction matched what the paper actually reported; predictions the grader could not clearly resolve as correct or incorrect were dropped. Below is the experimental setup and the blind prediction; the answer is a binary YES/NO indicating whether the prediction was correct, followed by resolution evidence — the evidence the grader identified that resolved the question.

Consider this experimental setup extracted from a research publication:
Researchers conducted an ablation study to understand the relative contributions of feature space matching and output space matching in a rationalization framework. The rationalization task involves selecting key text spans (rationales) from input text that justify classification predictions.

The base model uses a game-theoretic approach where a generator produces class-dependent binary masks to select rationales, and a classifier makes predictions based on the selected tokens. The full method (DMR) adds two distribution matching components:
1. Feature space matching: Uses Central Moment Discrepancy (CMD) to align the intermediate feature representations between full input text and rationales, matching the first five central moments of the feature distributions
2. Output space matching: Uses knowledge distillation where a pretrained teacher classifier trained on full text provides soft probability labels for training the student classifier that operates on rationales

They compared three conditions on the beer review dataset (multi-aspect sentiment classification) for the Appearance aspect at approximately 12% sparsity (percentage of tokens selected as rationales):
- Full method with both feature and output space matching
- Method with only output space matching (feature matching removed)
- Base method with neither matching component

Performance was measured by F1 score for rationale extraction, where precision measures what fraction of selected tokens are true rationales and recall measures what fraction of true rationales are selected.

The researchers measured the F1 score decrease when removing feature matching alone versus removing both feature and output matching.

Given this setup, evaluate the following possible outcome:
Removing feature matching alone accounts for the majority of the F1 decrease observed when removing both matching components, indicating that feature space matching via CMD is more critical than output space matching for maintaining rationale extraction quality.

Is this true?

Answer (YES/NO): NO